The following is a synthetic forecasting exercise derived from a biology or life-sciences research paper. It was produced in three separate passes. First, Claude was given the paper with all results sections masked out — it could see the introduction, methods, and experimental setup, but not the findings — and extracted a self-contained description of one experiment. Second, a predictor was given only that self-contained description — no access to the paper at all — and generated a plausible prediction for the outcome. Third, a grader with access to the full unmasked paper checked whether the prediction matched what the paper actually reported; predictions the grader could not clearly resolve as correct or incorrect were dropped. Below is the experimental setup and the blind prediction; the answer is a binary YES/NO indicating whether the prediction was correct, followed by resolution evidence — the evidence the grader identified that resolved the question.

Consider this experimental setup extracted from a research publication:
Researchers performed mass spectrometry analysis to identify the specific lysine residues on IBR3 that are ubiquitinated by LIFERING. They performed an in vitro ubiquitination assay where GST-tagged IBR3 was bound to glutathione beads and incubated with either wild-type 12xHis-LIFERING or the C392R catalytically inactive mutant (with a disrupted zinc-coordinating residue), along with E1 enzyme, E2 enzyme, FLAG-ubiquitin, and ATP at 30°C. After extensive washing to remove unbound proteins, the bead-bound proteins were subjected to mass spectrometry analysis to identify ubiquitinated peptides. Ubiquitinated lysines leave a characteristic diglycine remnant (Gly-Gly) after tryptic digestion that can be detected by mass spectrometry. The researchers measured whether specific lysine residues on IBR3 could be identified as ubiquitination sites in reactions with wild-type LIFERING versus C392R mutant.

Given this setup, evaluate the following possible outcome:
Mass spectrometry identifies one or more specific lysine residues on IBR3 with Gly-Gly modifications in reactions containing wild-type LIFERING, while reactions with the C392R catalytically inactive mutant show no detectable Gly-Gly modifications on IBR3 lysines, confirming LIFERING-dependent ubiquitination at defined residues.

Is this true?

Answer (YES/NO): YES